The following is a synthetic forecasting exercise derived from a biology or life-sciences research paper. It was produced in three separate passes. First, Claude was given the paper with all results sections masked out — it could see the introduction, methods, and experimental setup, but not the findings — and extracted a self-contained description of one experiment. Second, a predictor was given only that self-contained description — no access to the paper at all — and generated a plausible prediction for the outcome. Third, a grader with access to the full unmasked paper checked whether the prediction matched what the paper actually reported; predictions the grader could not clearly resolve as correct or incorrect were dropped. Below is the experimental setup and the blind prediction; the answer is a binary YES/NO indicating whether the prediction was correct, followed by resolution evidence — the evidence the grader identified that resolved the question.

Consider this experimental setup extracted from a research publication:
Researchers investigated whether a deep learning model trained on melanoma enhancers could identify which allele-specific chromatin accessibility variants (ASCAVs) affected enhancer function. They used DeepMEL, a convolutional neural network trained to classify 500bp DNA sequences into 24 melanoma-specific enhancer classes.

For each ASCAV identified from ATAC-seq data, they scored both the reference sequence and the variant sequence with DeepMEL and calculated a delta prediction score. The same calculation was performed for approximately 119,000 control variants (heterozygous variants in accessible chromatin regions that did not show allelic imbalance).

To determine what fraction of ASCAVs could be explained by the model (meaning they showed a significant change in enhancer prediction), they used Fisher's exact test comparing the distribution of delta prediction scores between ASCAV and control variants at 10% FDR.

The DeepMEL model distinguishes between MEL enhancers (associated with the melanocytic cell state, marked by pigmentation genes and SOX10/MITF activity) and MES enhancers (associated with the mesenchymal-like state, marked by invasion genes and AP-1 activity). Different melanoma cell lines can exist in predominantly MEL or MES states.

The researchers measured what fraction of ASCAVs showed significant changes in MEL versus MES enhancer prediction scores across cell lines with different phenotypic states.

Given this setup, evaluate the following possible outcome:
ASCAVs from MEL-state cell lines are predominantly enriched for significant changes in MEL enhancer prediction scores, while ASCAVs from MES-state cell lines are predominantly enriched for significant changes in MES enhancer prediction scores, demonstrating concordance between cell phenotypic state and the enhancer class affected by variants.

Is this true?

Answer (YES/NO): YES